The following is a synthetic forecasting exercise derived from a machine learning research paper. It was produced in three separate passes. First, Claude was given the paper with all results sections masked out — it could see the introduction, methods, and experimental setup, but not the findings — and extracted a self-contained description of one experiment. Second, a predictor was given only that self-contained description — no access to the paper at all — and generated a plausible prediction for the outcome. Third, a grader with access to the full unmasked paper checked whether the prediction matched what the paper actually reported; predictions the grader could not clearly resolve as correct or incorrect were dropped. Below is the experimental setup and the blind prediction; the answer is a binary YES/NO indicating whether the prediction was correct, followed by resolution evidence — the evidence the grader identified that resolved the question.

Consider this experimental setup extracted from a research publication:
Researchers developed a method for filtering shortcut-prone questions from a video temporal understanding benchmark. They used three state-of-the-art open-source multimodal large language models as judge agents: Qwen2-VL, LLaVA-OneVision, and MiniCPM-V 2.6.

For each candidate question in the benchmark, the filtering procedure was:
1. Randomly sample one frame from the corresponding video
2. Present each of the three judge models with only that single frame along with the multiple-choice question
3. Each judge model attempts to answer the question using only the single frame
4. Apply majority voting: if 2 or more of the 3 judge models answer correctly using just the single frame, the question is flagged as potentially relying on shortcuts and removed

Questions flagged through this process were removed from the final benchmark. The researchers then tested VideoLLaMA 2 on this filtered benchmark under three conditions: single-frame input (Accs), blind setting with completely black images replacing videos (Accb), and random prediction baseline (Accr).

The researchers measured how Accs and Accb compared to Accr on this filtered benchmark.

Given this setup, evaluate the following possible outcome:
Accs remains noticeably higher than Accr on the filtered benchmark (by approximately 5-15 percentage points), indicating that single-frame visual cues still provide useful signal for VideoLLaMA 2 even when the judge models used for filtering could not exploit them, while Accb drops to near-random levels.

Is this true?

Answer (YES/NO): NO